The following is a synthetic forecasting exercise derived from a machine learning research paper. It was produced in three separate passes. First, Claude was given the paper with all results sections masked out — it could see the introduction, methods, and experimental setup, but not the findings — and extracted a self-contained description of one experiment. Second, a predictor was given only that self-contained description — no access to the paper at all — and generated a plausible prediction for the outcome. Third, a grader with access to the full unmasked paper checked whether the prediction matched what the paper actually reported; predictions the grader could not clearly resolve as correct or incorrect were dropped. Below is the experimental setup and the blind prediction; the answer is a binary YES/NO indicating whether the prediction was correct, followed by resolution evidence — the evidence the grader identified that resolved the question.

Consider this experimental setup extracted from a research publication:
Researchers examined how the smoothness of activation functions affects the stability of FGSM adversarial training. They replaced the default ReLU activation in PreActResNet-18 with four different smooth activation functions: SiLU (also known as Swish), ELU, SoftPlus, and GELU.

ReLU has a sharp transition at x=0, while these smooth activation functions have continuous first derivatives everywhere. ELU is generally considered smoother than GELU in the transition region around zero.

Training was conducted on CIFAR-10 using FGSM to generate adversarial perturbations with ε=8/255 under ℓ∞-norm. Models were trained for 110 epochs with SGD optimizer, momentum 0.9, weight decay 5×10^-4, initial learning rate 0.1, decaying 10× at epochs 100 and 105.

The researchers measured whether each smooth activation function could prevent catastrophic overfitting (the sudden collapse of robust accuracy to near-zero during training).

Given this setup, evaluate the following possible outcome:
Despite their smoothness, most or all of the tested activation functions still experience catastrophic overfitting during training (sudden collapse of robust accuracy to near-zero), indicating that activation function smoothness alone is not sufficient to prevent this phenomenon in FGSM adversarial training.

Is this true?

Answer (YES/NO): NO